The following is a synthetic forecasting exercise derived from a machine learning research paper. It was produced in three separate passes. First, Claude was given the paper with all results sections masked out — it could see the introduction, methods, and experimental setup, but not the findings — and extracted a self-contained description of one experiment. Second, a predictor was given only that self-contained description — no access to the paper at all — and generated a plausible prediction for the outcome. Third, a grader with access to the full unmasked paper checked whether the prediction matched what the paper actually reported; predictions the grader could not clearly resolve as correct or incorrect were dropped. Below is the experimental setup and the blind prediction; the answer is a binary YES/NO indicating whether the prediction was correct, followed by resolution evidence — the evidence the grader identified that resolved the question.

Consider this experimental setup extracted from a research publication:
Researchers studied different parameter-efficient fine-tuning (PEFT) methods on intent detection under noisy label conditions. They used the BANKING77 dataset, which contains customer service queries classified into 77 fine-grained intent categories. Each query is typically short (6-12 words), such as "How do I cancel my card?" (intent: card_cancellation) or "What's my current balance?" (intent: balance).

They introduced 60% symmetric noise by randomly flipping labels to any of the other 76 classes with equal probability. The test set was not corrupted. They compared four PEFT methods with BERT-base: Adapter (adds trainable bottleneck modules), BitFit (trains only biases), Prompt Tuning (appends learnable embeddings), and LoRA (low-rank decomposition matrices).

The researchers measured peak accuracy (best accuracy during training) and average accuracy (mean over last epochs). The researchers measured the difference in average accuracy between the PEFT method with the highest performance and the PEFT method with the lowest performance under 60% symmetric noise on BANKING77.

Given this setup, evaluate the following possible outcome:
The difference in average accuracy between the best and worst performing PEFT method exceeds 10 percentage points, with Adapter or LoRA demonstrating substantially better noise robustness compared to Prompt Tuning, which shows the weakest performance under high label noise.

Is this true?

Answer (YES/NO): NO